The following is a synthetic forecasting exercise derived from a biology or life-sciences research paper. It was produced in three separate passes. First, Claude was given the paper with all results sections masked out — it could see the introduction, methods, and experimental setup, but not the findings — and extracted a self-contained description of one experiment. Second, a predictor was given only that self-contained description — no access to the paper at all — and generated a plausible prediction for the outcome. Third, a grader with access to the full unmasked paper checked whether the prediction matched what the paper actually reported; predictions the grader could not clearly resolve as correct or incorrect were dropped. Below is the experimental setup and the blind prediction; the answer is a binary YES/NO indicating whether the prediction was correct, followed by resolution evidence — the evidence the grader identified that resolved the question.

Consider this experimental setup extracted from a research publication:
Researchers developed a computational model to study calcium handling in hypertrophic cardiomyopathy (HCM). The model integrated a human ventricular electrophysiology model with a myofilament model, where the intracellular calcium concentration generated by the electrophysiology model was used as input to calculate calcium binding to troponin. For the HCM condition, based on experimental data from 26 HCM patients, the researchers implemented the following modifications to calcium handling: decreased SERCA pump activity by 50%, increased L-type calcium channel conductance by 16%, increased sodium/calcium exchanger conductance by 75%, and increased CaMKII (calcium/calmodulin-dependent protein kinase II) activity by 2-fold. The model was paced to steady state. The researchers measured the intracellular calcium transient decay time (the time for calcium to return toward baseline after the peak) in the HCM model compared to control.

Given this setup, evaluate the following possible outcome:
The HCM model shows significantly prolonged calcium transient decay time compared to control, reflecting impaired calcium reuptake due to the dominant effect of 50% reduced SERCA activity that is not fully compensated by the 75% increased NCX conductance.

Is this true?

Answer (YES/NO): YES